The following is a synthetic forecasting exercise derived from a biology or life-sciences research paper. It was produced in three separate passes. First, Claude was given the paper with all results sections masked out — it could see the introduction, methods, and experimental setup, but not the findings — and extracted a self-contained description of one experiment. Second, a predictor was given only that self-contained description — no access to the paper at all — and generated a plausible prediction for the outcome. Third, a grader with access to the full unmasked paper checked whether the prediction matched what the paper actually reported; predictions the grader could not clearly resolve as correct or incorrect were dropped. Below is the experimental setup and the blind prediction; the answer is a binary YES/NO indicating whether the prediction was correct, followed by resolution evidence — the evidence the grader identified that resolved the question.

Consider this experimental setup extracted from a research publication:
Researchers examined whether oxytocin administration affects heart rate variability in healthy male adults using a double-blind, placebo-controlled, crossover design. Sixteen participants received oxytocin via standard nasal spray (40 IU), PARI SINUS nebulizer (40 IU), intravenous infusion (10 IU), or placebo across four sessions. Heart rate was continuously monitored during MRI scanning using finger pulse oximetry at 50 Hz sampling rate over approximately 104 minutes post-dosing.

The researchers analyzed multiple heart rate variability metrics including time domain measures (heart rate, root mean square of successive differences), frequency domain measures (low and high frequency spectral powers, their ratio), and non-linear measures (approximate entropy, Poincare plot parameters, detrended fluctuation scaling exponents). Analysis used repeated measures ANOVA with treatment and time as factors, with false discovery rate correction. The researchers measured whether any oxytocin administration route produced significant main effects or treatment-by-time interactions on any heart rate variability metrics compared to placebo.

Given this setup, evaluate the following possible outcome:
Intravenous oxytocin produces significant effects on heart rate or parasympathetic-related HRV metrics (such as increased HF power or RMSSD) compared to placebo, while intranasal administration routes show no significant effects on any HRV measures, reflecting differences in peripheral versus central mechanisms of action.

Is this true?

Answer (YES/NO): NO